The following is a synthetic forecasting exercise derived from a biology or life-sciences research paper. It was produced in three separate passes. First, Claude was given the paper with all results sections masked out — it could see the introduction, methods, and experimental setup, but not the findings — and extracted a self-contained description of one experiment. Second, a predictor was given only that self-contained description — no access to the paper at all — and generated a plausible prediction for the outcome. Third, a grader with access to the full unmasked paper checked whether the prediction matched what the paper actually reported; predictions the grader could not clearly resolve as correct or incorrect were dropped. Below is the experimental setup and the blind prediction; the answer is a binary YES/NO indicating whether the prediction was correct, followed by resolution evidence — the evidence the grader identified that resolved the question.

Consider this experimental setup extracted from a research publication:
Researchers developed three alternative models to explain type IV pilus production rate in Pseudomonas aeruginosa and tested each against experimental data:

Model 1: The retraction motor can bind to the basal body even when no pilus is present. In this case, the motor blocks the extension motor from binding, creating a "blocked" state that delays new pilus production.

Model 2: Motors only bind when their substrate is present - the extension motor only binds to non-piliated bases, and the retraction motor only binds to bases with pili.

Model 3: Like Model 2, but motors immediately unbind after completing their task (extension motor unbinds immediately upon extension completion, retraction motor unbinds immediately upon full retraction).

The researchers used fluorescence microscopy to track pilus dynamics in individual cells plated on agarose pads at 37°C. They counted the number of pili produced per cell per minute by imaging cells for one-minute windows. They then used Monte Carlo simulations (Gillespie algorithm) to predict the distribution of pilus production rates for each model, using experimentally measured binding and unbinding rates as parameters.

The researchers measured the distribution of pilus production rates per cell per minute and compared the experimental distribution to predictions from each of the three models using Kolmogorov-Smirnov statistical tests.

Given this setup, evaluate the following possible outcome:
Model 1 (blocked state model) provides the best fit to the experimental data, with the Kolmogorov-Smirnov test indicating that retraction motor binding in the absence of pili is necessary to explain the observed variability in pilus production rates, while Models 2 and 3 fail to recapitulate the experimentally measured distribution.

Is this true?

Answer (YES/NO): YES